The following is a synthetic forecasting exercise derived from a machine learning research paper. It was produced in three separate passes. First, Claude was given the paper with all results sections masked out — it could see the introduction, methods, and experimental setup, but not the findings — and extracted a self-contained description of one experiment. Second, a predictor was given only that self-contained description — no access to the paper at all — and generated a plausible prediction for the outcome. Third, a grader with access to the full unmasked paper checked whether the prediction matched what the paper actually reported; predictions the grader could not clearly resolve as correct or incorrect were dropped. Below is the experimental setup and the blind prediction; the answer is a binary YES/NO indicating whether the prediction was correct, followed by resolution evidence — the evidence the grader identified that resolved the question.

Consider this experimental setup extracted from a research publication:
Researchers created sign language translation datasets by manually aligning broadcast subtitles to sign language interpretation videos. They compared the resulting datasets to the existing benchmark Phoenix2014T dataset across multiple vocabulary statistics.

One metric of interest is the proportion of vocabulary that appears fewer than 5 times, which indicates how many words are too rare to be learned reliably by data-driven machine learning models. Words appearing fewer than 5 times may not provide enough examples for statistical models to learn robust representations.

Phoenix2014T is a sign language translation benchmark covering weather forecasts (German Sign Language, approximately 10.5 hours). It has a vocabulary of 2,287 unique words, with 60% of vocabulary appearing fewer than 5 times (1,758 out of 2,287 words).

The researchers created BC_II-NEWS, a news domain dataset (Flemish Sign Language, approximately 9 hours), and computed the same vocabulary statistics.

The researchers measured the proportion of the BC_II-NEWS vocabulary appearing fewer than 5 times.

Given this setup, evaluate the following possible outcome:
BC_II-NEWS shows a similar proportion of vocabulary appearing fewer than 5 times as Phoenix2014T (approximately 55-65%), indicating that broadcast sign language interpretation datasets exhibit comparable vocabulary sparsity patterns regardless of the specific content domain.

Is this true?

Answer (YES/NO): NO